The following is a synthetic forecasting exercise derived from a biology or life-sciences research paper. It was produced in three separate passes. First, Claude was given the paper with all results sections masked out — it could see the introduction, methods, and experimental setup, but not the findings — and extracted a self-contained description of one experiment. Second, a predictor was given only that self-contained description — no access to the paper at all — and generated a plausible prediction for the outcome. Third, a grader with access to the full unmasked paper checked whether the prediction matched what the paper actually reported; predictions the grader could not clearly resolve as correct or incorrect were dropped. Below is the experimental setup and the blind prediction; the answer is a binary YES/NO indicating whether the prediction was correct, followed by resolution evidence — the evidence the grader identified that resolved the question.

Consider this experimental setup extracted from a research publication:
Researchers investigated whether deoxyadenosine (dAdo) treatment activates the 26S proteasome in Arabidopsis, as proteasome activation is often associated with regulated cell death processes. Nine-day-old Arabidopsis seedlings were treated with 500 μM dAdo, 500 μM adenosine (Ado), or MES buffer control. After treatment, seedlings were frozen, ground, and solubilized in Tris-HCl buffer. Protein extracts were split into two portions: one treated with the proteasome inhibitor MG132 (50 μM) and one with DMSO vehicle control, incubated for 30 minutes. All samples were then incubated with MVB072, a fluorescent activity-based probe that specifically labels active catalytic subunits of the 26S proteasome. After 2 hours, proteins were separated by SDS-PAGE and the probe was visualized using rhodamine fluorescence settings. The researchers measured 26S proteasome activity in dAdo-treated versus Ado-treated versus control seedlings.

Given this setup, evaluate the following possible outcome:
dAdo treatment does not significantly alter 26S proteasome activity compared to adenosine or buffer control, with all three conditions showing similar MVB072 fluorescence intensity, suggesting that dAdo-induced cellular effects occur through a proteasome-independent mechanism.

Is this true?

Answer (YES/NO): NO